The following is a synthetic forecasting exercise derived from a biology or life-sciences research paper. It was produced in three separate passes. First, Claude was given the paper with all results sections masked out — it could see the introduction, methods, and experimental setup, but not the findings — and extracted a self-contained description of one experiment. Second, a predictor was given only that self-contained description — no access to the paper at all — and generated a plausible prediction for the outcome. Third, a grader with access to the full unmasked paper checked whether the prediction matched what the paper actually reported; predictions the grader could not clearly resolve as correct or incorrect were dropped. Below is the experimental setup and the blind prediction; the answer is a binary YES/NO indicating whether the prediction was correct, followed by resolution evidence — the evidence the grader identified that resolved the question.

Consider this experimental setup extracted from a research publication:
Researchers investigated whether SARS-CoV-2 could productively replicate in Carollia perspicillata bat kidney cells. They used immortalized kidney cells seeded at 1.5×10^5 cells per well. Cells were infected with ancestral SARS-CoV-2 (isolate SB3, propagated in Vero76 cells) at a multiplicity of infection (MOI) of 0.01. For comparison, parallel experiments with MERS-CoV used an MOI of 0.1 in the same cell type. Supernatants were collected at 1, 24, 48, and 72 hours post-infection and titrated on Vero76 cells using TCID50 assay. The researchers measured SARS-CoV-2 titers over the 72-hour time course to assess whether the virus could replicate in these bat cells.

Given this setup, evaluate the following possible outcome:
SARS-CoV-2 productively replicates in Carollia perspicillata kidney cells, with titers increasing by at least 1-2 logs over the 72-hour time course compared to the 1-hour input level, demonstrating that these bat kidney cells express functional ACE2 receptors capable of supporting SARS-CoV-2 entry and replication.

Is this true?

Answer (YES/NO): NO